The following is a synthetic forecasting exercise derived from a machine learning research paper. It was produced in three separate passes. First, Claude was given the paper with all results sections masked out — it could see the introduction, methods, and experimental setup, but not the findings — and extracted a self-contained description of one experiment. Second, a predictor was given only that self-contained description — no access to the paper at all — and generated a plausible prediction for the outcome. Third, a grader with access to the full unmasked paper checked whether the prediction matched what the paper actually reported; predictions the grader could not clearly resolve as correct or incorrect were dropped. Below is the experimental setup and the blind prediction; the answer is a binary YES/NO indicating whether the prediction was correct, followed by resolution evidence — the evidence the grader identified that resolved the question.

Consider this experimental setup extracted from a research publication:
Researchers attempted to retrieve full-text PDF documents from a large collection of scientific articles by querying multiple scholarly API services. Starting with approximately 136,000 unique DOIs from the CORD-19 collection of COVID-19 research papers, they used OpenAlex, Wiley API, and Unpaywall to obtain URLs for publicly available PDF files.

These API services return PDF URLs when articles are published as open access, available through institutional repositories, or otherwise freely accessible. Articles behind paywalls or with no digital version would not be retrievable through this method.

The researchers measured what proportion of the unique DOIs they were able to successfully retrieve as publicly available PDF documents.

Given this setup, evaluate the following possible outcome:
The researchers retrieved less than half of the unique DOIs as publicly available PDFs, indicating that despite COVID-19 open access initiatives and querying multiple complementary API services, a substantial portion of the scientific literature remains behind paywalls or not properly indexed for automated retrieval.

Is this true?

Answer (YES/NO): YES